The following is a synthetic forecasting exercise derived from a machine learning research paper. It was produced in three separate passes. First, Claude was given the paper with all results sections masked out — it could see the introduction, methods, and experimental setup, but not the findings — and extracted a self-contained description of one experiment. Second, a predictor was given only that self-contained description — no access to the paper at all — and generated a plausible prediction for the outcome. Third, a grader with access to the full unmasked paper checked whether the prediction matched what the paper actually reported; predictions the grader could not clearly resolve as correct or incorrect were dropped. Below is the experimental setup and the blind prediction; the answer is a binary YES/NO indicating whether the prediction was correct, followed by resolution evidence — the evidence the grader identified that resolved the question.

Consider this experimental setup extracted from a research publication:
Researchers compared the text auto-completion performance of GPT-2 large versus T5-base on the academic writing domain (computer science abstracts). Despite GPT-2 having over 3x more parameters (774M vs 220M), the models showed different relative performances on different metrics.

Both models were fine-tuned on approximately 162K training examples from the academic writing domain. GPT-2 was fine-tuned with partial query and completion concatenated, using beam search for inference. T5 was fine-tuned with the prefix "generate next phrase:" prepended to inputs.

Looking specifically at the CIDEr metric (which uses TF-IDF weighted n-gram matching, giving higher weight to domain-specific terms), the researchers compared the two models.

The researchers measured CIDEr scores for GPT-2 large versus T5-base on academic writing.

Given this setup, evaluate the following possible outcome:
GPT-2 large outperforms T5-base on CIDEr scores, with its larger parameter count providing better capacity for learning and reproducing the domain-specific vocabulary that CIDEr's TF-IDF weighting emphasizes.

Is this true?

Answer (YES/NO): NO